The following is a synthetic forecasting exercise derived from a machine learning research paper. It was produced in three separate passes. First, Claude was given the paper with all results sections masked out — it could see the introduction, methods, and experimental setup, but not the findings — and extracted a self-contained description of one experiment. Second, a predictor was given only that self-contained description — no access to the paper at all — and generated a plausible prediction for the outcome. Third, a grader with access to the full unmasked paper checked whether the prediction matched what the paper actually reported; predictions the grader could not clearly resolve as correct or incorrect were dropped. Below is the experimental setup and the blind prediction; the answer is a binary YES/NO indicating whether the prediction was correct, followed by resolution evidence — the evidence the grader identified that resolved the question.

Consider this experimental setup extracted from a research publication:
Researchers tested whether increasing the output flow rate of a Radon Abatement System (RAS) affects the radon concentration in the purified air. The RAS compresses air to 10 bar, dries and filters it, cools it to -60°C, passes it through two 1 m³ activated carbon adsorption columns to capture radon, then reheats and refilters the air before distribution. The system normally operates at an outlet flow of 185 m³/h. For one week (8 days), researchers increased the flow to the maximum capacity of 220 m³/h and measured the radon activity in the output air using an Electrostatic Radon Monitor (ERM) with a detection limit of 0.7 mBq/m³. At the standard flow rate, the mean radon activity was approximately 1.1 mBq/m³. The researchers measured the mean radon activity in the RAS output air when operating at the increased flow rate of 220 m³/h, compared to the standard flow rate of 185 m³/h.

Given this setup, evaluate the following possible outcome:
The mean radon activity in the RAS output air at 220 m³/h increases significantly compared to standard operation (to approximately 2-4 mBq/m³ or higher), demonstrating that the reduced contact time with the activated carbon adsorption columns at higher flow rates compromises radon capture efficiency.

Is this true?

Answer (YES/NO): NO